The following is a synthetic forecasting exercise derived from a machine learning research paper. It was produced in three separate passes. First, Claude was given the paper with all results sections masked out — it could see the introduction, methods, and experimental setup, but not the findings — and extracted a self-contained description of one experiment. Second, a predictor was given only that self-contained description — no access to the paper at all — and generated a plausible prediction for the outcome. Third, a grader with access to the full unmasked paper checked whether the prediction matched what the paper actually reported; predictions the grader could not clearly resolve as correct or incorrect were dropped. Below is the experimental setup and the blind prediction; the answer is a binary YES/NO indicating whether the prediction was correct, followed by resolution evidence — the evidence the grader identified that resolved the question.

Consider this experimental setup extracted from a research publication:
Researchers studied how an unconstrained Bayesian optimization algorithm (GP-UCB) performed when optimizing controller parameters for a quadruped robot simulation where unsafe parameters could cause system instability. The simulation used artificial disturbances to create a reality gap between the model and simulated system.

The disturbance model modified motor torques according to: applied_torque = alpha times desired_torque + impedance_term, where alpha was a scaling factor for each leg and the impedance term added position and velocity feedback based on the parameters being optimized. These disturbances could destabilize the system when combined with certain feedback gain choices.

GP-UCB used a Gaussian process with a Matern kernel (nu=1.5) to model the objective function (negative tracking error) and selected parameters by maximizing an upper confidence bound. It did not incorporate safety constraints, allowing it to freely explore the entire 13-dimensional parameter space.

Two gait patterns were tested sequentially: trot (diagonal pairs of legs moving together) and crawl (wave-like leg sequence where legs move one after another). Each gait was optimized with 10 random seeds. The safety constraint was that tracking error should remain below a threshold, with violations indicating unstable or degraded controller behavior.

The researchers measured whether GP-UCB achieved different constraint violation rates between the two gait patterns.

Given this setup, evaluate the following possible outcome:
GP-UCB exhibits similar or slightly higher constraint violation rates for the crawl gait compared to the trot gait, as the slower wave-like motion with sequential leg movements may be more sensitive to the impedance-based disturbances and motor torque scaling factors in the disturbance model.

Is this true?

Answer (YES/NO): NO